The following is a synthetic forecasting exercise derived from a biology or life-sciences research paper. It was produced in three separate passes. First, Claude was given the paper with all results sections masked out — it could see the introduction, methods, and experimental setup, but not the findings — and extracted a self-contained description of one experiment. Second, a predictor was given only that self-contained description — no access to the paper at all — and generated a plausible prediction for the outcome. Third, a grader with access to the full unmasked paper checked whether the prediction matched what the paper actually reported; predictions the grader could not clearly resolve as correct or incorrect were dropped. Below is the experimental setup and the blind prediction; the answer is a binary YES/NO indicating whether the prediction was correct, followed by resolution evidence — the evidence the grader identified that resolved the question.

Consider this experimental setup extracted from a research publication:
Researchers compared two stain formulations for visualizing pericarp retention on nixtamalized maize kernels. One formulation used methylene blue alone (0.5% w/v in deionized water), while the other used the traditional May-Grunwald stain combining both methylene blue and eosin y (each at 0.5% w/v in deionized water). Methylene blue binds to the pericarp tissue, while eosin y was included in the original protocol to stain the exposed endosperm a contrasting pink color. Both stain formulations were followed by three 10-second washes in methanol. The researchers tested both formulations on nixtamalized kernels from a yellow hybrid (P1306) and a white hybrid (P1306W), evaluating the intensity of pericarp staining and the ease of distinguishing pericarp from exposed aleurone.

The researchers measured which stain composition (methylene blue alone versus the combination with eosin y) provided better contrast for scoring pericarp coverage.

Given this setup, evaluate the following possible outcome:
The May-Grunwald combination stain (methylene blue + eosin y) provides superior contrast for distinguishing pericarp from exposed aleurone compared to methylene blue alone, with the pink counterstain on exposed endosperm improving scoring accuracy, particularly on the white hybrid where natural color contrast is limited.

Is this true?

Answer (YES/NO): NO